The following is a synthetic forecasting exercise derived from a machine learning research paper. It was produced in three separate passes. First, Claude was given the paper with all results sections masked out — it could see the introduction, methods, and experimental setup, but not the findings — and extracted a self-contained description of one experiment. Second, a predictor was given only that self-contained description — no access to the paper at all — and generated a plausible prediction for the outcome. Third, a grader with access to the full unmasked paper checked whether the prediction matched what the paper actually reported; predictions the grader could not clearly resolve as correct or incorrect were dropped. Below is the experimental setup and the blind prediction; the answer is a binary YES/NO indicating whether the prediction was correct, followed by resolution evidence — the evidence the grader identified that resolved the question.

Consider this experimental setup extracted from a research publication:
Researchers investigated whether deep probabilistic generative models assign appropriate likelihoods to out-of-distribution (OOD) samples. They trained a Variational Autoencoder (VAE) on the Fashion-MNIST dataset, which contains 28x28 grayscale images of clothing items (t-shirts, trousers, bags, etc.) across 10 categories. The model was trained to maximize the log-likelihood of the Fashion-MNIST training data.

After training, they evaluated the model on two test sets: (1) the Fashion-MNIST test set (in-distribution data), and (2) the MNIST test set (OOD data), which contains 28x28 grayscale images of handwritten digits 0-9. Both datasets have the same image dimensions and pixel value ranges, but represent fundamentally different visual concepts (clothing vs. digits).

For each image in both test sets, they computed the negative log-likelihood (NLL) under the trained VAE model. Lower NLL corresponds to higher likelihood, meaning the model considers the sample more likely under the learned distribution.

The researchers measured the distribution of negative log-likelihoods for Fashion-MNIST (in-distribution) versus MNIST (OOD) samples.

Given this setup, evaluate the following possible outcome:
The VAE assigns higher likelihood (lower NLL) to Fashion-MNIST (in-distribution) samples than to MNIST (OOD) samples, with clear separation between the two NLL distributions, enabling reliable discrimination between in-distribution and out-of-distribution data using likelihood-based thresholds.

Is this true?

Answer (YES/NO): NO